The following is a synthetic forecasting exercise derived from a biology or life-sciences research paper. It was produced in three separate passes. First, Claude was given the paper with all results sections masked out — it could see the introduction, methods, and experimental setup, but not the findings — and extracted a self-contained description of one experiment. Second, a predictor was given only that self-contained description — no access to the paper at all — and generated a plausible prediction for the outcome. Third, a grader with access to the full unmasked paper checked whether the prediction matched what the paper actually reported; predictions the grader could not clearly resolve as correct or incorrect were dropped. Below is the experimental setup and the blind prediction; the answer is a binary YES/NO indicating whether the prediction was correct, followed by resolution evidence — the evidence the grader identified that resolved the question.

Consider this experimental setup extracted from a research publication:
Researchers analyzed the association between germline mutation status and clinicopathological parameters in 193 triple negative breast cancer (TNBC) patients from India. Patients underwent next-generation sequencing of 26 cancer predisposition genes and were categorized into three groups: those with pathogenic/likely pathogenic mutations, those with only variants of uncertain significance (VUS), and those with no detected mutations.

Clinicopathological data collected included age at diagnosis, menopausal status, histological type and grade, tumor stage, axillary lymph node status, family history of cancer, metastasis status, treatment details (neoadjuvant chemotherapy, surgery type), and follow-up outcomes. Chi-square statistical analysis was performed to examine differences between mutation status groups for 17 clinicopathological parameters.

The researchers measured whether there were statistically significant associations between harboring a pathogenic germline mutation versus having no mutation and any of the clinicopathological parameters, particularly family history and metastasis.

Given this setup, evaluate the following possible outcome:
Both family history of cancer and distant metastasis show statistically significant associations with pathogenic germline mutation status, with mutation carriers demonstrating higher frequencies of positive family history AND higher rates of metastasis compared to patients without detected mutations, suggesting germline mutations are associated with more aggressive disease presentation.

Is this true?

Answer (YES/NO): YES